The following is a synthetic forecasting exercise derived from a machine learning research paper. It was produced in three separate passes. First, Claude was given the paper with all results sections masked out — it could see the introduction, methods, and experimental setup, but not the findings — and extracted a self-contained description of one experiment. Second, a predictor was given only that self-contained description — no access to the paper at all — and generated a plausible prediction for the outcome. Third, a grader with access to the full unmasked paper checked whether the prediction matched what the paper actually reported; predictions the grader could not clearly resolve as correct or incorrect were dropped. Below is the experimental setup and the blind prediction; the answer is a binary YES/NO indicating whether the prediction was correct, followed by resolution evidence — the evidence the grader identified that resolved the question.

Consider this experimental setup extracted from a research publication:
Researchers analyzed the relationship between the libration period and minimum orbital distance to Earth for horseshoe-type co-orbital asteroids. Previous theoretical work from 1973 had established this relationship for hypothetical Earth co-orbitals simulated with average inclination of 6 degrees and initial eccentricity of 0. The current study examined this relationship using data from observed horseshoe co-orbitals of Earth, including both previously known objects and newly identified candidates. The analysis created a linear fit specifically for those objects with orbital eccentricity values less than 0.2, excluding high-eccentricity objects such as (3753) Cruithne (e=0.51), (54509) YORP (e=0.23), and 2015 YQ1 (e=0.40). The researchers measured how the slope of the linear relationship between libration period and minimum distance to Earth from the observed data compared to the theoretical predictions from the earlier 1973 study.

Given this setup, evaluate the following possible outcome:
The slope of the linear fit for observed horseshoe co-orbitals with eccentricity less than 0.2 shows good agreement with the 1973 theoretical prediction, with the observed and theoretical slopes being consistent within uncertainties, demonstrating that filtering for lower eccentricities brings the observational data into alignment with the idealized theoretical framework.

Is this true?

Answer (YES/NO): YES